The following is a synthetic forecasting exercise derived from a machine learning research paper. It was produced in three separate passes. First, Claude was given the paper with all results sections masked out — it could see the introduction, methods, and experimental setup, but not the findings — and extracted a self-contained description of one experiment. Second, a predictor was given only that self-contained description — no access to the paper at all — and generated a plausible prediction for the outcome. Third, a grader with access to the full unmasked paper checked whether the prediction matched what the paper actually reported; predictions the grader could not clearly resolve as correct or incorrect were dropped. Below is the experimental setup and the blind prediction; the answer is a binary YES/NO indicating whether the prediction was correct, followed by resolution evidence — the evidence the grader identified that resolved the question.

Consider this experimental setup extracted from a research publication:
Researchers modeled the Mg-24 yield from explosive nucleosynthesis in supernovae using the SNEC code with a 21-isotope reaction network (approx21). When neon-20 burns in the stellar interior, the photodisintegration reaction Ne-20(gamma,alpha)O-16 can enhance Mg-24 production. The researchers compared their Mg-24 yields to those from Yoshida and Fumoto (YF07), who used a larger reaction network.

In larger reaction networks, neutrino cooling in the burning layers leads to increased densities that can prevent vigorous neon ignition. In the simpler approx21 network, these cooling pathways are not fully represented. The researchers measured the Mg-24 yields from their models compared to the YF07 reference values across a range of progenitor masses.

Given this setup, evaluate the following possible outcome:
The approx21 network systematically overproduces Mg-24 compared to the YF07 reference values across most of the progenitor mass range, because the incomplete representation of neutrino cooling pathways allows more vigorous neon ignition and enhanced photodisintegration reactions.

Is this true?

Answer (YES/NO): YES